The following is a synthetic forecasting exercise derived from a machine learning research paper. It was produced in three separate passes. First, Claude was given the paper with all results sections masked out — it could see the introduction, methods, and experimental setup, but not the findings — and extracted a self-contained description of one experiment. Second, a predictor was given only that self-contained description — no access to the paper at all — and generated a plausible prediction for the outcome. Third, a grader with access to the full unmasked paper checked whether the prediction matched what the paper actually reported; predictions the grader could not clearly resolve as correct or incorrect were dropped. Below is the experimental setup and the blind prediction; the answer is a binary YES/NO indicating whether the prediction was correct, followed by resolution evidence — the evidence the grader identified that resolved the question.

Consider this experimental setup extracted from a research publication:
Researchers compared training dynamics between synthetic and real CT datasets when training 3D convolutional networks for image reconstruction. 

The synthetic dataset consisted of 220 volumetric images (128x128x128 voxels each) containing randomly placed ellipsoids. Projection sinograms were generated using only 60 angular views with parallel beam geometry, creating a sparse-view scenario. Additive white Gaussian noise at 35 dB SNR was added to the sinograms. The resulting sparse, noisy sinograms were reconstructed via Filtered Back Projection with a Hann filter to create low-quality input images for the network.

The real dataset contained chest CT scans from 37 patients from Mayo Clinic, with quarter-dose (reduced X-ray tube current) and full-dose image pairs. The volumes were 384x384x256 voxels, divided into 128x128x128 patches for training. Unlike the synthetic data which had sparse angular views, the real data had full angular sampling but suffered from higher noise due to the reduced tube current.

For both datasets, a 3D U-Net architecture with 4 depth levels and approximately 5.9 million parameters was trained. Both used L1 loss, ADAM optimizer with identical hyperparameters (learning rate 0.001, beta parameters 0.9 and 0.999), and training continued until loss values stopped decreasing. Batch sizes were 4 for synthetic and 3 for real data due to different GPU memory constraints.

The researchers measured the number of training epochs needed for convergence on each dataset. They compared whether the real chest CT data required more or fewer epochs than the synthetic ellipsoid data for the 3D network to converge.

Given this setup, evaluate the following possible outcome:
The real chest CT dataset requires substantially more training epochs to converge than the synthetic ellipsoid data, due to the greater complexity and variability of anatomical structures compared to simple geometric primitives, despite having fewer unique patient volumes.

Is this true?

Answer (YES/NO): NO